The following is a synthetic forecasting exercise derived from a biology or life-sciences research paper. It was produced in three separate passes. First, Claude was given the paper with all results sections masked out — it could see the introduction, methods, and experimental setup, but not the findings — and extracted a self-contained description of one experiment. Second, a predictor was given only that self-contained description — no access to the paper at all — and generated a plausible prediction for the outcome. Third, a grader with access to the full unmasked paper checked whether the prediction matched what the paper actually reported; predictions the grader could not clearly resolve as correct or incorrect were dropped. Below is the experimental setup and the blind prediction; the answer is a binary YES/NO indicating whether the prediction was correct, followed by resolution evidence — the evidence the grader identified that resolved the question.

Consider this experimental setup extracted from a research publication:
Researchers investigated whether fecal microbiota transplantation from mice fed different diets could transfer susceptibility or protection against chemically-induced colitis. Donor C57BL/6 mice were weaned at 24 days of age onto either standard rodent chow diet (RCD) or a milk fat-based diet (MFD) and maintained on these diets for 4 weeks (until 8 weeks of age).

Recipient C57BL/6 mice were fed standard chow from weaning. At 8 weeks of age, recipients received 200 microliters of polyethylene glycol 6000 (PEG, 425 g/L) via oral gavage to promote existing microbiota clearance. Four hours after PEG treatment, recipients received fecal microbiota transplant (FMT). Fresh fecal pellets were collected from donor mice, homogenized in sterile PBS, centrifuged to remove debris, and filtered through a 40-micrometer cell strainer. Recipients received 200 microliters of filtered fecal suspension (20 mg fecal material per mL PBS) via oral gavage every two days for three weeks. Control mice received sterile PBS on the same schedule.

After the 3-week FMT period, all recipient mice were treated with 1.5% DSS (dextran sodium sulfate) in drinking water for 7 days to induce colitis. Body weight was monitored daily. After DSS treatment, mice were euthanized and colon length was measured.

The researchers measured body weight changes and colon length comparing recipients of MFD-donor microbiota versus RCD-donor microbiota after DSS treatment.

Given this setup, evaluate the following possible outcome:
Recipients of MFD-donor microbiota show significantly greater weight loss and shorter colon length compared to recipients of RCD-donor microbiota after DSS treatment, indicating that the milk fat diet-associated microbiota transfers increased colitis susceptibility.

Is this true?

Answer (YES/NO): NO